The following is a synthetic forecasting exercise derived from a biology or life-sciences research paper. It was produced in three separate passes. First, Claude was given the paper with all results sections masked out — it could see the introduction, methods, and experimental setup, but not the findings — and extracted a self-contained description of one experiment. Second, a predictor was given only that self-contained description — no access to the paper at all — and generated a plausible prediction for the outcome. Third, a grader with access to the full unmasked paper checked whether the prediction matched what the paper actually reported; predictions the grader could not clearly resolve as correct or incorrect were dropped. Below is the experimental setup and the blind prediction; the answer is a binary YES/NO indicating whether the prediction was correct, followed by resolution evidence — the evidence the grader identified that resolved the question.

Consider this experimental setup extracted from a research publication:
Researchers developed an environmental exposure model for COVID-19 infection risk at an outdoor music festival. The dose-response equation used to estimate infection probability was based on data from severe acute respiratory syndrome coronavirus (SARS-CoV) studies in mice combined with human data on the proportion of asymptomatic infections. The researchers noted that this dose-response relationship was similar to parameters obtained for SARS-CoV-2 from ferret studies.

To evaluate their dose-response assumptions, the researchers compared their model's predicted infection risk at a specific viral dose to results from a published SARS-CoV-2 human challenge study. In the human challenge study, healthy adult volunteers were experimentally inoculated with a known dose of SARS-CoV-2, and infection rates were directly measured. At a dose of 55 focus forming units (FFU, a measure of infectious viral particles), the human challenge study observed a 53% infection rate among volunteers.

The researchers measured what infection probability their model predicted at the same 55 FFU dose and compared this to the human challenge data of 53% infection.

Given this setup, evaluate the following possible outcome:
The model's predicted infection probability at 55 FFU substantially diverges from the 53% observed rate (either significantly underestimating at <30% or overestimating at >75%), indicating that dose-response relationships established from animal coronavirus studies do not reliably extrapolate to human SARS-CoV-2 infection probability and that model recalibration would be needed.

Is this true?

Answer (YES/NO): NO